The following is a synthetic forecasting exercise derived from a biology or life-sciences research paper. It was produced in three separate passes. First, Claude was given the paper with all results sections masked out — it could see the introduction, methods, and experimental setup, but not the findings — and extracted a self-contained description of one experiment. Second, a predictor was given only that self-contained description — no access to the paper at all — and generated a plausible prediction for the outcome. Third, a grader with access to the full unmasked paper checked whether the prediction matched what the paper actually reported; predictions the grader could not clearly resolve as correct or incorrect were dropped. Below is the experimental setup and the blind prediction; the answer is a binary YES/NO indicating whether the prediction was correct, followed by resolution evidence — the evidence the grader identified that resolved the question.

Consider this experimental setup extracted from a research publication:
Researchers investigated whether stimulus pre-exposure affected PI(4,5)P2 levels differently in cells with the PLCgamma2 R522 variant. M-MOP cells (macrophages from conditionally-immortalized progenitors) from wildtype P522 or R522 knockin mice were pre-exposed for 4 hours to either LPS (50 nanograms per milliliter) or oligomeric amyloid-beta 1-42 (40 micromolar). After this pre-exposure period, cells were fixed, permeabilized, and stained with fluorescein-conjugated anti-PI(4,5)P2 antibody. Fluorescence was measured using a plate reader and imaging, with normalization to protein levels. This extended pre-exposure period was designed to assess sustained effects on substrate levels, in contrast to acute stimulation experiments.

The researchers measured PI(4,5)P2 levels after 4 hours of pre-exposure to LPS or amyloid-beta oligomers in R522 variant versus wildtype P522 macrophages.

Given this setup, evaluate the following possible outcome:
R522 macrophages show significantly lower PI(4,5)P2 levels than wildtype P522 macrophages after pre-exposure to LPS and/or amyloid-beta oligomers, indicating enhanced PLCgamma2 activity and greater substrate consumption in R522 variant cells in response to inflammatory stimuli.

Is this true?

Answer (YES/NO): YES